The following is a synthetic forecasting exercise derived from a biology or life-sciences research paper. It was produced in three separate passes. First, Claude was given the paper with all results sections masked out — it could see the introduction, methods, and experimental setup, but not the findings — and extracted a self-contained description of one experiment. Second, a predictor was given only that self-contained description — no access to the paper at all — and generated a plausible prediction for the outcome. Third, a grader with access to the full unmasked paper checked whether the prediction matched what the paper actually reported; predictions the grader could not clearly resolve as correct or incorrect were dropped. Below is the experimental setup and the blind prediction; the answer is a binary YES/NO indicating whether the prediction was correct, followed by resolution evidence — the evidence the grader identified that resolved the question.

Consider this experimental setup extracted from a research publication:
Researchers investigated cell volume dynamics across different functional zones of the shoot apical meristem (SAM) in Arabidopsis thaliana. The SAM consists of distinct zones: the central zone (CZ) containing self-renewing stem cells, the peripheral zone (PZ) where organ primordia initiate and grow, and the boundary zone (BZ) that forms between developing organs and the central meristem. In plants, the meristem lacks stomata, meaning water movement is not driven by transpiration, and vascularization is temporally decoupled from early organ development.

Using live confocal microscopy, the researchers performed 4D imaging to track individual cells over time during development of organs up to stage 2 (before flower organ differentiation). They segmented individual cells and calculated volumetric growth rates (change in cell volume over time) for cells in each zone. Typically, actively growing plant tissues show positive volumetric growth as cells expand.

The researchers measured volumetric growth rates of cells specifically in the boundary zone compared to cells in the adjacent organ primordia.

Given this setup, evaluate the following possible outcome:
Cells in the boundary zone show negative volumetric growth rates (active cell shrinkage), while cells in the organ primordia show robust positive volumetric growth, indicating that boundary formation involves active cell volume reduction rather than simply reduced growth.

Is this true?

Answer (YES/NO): YES